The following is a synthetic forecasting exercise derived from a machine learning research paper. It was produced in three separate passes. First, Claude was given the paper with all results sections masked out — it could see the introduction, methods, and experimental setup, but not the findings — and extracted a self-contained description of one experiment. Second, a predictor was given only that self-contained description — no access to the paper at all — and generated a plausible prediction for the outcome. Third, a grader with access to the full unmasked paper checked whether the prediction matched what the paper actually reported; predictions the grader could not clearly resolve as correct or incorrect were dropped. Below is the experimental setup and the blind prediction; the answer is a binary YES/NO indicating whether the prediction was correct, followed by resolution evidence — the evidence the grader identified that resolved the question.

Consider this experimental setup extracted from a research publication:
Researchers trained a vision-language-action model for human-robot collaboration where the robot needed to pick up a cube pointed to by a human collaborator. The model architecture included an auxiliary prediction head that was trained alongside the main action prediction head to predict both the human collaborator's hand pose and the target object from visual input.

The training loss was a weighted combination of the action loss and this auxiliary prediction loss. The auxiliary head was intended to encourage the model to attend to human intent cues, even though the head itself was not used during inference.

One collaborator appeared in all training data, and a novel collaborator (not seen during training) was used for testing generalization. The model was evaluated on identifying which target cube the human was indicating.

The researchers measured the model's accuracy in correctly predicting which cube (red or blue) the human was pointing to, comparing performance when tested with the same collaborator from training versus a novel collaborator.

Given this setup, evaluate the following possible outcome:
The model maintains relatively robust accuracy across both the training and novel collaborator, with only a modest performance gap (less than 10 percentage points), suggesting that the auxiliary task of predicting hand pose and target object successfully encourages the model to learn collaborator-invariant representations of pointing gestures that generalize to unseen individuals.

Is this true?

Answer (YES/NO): NO